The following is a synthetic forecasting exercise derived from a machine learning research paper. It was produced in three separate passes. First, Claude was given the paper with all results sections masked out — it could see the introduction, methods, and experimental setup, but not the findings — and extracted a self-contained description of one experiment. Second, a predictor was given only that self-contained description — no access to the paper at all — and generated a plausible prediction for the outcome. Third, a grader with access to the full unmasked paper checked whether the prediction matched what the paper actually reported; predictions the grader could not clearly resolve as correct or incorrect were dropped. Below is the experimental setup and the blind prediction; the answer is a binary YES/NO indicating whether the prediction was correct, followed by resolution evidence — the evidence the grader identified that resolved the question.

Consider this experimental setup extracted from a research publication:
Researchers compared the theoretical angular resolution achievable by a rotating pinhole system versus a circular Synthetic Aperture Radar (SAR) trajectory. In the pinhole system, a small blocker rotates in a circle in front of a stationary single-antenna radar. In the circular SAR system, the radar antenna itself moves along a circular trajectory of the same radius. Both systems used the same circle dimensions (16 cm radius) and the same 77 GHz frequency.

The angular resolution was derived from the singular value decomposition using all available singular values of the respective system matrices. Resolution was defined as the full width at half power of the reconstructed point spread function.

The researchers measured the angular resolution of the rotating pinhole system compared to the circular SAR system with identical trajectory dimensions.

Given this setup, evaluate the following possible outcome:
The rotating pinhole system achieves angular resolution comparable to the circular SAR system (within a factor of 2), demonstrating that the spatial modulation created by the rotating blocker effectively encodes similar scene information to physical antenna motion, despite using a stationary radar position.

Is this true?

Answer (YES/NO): YES